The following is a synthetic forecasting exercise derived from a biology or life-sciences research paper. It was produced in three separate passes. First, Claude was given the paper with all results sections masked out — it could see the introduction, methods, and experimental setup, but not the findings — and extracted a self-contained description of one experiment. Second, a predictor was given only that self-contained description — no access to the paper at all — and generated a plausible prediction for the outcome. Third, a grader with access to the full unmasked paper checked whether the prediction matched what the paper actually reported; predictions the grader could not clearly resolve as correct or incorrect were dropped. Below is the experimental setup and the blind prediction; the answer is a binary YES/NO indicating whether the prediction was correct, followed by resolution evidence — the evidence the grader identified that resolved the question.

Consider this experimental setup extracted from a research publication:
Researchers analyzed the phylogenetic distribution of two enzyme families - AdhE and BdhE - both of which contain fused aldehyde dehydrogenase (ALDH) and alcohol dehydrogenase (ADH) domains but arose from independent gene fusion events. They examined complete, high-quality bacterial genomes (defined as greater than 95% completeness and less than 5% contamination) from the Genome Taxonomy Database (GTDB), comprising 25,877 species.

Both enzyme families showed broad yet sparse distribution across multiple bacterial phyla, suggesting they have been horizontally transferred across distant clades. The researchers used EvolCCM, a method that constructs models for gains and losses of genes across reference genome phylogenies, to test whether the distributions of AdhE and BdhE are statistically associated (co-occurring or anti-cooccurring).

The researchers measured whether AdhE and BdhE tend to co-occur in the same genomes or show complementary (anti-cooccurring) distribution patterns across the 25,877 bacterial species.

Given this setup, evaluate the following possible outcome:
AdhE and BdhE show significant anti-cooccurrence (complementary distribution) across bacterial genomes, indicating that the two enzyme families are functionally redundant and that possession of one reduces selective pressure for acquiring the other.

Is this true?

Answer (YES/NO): YES